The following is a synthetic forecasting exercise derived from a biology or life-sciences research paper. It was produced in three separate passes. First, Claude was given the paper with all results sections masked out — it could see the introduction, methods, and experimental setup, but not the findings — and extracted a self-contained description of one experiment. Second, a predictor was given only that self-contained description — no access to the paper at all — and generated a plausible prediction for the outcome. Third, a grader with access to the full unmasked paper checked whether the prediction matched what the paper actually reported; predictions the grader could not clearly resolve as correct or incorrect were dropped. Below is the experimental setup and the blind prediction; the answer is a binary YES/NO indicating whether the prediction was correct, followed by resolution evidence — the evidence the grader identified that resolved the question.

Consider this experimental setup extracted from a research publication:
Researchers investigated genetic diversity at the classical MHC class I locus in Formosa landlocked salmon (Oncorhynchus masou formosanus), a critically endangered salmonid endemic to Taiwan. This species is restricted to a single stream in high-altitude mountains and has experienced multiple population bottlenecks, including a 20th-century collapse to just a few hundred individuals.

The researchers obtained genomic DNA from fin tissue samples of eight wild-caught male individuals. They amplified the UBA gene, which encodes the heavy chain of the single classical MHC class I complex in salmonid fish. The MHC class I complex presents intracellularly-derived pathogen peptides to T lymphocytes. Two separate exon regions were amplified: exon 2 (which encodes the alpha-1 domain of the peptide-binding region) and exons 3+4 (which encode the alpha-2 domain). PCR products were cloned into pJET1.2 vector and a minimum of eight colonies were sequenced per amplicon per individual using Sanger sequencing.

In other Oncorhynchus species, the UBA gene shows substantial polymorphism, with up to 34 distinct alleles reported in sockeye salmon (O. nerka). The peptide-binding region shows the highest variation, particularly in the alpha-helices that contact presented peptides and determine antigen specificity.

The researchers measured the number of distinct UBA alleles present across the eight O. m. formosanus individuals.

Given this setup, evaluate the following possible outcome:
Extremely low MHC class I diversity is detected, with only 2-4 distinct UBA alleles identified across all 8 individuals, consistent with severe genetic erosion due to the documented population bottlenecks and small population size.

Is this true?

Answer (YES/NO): YES